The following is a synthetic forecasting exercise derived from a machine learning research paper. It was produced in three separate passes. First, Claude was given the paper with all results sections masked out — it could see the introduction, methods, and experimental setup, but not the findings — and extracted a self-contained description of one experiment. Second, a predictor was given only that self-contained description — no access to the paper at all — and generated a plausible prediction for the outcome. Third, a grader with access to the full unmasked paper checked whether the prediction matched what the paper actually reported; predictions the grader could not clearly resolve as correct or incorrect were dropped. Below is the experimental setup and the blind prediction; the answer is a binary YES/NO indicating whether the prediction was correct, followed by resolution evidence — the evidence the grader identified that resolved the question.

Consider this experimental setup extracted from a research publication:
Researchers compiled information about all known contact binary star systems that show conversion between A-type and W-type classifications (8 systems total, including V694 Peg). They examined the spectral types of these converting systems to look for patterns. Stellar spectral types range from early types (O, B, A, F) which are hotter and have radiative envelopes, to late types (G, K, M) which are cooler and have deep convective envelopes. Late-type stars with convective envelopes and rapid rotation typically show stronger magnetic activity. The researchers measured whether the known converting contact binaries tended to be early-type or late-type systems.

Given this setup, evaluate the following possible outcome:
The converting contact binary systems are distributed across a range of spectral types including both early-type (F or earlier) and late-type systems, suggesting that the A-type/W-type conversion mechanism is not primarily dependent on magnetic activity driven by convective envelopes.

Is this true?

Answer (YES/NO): NO